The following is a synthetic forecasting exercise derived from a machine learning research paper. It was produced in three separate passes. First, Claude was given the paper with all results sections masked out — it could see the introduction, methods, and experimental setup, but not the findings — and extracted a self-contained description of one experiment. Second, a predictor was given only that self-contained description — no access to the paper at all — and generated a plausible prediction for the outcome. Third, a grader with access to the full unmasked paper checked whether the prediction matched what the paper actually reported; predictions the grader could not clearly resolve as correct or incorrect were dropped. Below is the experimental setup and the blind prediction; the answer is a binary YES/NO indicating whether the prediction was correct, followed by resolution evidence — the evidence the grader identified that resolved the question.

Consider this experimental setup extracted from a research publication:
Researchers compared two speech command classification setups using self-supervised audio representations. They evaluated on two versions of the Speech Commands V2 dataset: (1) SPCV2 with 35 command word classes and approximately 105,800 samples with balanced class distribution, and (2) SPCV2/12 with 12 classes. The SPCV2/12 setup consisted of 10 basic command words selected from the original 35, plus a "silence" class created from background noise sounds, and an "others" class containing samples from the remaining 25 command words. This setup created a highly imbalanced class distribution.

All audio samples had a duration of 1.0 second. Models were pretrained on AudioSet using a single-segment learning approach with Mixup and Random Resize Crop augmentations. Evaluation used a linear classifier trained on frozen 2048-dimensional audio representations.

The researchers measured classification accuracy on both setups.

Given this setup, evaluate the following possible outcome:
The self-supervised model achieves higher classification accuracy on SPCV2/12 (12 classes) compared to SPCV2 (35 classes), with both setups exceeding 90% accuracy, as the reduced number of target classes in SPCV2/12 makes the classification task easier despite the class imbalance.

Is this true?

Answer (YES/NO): NO